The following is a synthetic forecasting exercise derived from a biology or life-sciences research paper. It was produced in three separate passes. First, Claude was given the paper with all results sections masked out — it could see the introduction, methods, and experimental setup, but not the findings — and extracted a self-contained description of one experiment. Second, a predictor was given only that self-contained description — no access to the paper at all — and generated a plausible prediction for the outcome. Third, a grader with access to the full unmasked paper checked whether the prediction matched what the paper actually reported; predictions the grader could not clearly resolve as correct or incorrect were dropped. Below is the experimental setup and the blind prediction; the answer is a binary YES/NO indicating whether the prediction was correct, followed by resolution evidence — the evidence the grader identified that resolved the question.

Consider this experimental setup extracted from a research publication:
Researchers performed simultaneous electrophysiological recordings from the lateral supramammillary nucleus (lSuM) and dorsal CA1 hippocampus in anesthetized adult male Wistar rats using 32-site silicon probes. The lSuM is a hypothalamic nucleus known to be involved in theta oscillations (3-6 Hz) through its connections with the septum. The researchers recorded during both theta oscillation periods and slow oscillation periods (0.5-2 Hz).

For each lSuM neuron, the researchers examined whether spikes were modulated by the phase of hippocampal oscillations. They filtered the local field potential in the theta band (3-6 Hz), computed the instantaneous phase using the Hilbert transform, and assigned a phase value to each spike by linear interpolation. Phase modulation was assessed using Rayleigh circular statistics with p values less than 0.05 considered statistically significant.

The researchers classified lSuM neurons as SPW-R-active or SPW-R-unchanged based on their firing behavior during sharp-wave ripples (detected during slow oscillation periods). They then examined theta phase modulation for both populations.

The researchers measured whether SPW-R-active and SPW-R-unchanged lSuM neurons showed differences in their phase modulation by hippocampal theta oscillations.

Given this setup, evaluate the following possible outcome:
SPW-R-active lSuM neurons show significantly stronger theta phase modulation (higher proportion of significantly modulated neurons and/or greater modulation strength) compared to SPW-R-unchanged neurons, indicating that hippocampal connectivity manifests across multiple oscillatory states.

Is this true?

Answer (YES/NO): NO